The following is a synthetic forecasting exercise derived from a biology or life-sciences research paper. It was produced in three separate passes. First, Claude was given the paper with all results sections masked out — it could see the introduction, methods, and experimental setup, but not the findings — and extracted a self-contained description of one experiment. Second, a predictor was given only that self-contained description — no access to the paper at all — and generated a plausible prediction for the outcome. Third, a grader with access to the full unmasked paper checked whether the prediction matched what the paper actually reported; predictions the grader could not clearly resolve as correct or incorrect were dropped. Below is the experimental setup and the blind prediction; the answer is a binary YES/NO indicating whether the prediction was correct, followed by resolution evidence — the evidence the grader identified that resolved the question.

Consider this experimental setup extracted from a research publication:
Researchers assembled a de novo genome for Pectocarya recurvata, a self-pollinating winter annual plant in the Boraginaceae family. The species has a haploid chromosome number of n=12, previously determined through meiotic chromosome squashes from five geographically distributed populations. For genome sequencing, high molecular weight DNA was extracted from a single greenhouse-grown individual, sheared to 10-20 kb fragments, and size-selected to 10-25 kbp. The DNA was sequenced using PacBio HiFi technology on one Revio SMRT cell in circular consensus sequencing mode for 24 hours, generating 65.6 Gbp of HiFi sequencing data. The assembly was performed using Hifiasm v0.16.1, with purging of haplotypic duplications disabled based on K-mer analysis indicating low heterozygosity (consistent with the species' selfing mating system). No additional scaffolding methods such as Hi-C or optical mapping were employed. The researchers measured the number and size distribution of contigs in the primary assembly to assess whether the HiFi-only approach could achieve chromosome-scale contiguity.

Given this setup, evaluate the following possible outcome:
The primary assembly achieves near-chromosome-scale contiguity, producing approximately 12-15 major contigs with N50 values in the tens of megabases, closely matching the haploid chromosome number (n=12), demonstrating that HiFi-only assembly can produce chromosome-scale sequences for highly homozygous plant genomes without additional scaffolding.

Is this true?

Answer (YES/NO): YES